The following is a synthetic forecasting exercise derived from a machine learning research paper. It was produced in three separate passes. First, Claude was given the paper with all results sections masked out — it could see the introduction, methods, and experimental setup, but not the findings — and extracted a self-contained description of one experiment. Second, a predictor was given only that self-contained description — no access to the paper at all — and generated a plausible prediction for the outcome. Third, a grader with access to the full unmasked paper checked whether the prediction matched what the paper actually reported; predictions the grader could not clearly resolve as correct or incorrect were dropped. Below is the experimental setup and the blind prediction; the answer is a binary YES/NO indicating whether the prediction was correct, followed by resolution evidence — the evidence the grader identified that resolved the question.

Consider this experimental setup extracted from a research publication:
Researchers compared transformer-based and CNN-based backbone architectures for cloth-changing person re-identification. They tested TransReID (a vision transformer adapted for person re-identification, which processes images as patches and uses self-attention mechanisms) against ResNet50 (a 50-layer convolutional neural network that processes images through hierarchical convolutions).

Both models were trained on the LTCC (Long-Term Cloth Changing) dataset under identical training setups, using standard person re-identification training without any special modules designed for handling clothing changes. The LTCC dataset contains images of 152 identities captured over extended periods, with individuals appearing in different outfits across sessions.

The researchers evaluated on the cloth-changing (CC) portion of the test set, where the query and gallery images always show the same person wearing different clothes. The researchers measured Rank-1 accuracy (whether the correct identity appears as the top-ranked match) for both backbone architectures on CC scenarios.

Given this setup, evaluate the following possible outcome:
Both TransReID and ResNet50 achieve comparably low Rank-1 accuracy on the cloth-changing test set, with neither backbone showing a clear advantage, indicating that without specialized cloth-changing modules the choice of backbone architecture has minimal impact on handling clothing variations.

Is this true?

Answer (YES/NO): YES